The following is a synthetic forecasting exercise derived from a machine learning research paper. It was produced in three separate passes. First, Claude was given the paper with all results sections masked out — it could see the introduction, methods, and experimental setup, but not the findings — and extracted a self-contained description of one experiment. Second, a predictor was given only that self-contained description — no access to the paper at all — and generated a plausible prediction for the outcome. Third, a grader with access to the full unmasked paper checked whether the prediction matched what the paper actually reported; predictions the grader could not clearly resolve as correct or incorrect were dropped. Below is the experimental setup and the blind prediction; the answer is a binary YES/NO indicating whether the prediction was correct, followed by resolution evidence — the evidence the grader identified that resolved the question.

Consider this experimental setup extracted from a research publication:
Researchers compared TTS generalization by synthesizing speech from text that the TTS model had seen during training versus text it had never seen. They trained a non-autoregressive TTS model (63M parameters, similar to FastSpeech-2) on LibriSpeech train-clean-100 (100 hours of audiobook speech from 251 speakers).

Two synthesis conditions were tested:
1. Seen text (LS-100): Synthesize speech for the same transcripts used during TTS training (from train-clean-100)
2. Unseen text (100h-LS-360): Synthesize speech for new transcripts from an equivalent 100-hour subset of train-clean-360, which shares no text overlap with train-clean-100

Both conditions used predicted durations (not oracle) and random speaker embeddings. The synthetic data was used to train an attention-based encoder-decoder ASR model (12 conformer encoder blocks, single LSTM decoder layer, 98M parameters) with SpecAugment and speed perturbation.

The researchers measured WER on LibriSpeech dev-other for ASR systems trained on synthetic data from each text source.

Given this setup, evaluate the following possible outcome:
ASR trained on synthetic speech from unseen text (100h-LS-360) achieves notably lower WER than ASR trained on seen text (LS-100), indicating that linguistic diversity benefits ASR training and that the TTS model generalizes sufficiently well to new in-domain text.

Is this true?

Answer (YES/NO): NO